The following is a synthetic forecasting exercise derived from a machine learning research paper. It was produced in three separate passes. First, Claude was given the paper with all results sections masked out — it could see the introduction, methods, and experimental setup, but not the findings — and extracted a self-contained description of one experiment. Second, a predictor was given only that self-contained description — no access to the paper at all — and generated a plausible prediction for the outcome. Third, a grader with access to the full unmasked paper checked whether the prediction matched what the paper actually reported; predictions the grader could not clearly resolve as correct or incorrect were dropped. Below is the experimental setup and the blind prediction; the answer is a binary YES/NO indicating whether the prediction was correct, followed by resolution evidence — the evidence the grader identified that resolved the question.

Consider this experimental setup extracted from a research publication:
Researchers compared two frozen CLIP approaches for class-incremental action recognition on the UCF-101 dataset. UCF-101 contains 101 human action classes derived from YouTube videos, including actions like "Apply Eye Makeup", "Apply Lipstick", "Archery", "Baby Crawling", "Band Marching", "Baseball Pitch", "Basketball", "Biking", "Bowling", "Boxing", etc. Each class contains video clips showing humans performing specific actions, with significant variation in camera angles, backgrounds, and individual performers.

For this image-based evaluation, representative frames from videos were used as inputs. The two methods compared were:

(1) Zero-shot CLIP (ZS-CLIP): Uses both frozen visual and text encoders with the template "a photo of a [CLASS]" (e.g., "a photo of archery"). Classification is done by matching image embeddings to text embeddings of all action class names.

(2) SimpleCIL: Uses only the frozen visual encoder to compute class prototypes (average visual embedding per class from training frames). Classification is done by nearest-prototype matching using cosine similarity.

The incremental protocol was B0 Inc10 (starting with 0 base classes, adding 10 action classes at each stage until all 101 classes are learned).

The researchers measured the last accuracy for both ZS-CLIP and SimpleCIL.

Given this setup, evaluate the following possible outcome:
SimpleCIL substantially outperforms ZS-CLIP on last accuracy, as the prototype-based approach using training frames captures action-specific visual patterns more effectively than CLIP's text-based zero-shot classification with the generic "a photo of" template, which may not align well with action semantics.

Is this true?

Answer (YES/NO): YES